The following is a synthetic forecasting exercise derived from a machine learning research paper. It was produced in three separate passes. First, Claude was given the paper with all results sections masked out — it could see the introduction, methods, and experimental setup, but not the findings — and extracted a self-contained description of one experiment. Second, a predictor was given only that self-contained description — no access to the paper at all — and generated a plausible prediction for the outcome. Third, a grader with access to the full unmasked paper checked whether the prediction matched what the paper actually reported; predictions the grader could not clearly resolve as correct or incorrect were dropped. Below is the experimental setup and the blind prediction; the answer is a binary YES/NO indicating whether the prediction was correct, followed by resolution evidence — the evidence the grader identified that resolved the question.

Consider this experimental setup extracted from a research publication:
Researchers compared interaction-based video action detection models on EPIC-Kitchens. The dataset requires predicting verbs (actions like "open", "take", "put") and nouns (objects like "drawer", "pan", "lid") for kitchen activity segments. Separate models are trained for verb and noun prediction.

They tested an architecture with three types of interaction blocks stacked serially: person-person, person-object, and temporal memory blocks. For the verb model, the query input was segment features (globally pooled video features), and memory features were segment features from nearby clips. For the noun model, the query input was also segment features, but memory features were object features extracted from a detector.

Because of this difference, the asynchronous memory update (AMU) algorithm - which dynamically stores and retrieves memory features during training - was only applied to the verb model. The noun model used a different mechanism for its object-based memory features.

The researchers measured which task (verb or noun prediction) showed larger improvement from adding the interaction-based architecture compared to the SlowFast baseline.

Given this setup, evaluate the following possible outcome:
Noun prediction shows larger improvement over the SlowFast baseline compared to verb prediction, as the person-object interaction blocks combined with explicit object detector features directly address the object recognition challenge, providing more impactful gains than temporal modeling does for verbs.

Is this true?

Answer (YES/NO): YES